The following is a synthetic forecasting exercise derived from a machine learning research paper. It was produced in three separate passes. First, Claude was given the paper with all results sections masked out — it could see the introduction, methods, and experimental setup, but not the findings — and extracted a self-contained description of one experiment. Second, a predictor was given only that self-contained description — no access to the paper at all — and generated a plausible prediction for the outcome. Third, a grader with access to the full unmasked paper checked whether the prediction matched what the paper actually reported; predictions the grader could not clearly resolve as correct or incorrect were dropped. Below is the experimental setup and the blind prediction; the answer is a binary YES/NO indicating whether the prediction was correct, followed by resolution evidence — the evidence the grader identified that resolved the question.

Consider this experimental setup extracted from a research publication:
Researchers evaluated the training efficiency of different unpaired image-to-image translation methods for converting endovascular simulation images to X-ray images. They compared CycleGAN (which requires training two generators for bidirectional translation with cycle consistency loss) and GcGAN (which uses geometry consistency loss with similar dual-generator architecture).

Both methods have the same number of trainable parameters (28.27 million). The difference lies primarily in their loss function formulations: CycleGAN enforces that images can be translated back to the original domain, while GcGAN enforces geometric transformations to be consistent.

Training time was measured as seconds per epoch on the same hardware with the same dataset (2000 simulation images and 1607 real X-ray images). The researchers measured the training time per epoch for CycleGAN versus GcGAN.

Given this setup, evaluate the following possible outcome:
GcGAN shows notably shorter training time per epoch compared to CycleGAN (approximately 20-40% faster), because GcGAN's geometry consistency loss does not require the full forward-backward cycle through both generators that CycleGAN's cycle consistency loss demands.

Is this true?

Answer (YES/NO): NO